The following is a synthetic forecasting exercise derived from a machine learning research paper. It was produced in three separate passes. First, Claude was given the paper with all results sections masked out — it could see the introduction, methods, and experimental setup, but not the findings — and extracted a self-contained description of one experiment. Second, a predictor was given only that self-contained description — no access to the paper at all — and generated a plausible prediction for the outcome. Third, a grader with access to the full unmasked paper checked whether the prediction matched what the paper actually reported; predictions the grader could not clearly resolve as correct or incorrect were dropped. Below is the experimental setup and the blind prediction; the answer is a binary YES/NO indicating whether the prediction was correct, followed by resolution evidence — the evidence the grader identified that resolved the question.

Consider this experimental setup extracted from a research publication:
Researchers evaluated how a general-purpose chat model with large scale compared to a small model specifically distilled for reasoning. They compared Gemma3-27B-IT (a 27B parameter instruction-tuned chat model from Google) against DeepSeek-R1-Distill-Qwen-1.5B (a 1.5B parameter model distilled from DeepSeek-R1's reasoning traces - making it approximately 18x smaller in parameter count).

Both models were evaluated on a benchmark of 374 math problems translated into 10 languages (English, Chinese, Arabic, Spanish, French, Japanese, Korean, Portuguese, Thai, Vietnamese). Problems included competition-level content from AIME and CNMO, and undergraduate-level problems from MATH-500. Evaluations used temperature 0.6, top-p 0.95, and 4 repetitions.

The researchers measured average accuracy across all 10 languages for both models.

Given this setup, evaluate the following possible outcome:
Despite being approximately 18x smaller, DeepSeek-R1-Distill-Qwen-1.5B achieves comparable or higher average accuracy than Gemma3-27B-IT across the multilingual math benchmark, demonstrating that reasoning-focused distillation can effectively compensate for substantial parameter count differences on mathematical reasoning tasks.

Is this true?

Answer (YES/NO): NO